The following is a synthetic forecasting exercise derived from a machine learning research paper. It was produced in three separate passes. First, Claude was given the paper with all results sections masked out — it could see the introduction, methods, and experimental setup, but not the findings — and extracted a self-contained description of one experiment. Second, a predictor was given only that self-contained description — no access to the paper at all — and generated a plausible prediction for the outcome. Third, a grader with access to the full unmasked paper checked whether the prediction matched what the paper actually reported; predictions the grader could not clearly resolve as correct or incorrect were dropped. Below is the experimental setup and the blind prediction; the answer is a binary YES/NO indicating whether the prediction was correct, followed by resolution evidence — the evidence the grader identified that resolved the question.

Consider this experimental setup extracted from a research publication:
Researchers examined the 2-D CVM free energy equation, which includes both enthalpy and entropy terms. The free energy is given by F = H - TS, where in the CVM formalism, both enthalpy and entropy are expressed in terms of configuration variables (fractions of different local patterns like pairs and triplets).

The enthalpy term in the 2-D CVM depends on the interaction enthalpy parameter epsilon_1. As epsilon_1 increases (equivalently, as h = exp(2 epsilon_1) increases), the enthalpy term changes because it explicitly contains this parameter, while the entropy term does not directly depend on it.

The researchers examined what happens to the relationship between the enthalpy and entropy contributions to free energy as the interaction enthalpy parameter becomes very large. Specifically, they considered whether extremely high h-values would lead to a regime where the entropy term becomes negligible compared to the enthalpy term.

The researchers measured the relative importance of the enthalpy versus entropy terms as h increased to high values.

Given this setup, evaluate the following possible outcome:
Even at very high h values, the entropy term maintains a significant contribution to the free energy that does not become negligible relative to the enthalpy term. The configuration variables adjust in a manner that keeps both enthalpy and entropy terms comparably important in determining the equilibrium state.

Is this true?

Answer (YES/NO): NO